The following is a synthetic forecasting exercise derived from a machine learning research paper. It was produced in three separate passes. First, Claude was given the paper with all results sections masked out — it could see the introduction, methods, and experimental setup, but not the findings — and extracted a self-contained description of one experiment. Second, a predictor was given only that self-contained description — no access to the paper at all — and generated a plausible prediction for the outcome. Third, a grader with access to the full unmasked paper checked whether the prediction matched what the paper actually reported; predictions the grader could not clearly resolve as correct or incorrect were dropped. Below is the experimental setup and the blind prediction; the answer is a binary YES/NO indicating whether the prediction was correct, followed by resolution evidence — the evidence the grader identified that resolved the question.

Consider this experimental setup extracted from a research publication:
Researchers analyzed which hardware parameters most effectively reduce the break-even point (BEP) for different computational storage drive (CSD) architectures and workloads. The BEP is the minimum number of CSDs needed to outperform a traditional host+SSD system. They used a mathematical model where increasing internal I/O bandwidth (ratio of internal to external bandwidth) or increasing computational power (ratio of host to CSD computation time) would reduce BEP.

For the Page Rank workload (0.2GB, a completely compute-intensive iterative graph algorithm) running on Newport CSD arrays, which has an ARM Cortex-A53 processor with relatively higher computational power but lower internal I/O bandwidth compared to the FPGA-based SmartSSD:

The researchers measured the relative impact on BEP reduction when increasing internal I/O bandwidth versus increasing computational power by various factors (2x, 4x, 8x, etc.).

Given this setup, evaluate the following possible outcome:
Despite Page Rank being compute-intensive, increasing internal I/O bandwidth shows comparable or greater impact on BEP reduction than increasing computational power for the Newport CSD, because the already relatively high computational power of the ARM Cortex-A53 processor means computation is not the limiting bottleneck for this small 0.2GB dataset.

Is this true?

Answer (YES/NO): NO